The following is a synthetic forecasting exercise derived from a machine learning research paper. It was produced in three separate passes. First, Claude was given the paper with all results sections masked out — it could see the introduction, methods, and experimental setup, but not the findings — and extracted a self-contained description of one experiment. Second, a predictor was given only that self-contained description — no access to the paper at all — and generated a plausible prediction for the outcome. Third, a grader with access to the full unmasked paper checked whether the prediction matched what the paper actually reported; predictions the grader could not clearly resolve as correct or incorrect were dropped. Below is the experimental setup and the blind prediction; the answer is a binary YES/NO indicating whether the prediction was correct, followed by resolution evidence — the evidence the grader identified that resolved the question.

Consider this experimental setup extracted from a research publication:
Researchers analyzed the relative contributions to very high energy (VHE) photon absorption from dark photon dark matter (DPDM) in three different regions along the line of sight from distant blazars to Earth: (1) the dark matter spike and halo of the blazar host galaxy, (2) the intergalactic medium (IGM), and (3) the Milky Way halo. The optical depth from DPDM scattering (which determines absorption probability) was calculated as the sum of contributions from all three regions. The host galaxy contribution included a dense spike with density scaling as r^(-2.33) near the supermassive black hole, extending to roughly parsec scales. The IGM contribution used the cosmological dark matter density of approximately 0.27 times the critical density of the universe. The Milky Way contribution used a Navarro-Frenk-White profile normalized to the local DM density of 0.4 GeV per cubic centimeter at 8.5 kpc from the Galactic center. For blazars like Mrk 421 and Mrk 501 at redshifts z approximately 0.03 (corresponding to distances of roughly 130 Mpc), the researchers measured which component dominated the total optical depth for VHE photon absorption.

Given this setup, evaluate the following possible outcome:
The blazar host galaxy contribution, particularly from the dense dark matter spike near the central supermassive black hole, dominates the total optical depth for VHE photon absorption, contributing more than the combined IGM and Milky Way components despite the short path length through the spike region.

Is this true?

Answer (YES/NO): YES